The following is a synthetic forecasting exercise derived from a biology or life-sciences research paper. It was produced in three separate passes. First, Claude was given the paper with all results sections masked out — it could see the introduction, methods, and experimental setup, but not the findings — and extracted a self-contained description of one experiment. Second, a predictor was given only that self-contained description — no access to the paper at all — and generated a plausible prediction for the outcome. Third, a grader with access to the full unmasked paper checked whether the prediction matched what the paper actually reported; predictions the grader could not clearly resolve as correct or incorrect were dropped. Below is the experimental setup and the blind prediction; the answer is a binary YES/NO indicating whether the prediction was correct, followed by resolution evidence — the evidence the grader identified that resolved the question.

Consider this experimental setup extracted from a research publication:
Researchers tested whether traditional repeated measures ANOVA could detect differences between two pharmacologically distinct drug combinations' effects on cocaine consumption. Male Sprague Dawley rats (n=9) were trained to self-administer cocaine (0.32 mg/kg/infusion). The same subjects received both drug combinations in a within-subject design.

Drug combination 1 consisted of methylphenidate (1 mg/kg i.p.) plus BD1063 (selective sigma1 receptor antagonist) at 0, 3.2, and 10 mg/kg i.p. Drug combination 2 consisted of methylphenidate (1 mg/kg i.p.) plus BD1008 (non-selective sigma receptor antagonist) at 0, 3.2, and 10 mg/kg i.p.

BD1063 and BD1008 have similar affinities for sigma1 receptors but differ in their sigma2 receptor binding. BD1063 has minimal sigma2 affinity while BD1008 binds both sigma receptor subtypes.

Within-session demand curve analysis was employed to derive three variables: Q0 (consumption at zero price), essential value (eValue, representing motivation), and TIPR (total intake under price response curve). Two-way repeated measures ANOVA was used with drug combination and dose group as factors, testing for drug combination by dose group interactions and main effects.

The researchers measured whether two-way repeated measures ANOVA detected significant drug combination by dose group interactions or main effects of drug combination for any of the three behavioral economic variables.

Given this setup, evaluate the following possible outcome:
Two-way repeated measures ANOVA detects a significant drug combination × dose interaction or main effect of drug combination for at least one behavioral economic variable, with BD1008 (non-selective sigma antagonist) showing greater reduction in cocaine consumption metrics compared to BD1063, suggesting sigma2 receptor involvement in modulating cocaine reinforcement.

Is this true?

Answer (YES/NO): NO